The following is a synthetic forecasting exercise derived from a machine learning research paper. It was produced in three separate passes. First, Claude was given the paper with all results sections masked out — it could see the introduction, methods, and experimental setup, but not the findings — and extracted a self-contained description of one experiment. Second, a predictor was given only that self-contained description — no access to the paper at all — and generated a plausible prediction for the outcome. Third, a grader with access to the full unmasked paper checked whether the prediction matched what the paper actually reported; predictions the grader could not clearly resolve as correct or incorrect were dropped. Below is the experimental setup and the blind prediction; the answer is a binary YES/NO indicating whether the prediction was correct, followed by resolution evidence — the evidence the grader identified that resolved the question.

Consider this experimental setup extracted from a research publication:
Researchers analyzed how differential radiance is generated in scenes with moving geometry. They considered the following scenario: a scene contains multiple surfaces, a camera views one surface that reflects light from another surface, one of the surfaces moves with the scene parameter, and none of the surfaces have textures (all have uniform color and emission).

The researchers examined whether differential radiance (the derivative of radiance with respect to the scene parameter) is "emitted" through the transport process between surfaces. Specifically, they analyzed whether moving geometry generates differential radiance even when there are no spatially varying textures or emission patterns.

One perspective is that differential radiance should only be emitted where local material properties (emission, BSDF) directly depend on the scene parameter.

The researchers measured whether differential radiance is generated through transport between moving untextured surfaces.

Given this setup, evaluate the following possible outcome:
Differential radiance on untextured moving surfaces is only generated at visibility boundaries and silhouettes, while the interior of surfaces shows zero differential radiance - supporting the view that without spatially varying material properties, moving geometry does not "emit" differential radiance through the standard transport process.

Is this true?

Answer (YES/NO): NO